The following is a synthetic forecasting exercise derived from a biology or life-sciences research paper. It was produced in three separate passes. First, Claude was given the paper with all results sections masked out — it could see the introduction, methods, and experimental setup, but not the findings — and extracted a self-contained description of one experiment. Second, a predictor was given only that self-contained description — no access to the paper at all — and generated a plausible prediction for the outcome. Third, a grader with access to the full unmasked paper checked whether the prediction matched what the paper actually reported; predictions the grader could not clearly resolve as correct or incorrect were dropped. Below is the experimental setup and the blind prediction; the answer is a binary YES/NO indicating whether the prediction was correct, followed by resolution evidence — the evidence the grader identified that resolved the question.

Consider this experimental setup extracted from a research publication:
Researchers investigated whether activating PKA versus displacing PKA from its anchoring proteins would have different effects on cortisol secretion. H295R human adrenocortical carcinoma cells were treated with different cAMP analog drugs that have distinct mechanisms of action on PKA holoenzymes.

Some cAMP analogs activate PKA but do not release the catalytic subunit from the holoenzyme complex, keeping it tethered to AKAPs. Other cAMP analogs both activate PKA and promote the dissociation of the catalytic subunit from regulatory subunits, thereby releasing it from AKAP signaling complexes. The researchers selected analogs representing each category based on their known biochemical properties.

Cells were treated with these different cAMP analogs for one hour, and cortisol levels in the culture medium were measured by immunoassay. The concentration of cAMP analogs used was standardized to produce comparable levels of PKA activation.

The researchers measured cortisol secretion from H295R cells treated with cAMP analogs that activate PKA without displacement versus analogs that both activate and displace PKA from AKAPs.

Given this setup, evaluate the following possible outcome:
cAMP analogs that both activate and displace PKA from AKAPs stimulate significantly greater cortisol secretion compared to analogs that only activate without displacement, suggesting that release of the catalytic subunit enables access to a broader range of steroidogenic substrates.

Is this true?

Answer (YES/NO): YES